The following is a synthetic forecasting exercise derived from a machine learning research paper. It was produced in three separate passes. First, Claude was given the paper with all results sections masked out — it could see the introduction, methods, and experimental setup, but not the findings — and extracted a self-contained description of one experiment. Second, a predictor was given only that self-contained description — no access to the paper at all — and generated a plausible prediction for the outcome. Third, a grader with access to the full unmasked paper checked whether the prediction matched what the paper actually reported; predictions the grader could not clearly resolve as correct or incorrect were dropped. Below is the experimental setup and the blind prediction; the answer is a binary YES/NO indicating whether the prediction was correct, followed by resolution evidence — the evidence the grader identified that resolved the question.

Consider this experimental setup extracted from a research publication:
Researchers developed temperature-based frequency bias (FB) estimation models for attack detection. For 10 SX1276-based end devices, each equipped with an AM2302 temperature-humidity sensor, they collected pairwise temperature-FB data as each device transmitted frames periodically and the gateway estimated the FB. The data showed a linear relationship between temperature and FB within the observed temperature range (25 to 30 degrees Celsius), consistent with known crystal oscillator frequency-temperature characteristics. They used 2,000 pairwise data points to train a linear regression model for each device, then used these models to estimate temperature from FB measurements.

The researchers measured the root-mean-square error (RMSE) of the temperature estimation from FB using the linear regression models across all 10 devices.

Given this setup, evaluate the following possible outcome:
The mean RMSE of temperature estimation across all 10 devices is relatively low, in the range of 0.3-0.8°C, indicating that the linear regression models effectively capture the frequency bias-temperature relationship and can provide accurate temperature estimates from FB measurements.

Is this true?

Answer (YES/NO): NO